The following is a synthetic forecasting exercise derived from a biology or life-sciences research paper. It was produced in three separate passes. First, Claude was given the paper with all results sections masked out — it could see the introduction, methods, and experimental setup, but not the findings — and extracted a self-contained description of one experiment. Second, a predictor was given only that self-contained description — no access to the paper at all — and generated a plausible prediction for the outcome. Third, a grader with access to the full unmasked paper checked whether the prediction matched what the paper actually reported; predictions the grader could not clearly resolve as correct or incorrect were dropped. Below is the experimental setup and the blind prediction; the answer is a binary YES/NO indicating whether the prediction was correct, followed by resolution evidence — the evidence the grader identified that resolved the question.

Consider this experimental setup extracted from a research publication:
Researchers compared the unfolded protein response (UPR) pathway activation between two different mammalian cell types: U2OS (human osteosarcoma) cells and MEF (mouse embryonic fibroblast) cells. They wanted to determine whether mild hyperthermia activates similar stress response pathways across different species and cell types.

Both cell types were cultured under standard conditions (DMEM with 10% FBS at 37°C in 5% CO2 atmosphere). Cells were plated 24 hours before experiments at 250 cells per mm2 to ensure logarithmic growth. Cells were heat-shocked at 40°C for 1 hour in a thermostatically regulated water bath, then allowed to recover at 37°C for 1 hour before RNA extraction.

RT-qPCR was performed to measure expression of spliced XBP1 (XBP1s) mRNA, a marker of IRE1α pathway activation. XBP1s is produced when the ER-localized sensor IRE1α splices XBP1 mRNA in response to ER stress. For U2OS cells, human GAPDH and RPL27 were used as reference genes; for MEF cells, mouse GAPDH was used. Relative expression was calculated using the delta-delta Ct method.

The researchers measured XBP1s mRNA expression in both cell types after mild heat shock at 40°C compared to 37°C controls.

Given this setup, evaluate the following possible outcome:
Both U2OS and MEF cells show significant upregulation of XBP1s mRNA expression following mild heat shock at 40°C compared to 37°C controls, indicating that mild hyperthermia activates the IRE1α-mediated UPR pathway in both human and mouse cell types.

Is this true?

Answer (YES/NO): NO